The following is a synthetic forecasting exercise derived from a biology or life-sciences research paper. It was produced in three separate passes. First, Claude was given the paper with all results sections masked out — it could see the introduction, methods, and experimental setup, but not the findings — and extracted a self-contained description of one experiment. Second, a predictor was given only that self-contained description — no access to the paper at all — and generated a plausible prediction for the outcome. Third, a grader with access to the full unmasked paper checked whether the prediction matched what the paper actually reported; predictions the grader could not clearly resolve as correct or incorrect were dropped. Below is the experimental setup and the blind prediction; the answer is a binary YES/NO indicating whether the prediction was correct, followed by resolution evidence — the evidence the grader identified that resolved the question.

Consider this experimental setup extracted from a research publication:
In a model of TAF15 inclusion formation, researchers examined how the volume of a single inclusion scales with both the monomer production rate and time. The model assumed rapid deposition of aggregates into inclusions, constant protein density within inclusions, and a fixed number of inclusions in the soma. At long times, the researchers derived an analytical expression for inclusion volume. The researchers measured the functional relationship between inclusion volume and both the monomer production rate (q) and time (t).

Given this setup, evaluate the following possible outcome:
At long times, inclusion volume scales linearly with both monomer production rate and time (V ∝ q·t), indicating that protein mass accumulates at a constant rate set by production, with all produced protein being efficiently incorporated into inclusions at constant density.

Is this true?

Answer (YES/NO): YES